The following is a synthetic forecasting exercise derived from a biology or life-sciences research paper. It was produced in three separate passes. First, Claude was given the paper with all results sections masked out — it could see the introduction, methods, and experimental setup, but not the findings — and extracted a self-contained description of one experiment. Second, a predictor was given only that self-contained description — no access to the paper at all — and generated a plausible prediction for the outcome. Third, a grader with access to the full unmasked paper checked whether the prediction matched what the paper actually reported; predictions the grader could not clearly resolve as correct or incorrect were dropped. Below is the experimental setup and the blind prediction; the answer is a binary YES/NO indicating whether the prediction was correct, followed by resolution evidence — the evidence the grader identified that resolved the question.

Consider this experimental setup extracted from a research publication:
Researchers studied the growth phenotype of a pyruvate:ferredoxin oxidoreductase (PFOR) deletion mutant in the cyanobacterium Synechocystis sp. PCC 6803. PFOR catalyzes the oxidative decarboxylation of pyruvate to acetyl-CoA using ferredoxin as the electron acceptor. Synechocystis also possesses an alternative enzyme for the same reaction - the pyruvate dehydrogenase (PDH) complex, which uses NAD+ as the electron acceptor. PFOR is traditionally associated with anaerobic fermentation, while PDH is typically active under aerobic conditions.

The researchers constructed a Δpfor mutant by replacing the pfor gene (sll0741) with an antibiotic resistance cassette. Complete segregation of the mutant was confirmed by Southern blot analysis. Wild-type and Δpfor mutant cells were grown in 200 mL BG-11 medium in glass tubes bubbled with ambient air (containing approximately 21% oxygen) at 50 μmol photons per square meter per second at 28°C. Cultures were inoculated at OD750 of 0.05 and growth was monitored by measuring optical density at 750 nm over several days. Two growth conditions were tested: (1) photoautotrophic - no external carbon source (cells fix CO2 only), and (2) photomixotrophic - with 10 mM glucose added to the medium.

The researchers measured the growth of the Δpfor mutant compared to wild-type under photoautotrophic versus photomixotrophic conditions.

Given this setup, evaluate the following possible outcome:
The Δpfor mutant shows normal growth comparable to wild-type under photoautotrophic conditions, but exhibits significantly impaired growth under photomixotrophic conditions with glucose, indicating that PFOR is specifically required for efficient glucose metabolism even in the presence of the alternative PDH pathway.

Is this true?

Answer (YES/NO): YES